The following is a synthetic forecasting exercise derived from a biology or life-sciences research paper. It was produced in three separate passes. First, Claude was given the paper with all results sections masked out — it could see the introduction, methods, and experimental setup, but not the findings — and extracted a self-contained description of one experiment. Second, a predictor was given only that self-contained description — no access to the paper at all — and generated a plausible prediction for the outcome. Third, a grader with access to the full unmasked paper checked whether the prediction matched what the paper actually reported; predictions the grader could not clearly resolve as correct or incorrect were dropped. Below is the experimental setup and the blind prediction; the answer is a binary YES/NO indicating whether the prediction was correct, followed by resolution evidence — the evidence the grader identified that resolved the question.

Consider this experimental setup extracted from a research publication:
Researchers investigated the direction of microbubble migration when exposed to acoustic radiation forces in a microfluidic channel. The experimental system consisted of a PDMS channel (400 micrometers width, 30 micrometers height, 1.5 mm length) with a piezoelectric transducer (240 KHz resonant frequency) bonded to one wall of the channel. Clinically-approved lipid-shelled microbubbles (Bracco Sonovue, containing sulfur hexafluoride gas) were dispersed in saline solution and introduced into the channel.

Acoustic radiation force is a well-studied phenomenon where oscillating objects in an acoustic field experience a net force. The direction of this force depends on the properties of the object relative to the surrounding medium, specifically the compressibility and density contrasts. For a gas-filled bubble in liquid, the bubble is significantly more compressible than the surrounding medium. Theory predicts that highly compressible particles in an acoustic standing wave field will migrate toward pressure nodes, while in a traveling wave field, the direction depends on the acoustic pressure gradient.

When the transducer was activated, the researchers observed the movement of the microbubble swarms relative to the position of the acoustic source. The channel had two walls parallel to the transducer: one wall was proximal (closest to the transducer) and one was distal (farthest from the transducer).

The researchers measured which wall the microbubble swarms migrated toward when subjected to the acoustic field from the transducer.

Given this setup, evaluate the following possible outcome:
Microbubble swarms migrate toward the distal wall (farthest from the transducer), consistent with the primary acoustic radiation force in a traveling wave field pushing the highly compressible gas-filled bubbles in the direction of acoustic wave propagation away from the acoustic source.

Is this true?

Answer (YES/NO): YES